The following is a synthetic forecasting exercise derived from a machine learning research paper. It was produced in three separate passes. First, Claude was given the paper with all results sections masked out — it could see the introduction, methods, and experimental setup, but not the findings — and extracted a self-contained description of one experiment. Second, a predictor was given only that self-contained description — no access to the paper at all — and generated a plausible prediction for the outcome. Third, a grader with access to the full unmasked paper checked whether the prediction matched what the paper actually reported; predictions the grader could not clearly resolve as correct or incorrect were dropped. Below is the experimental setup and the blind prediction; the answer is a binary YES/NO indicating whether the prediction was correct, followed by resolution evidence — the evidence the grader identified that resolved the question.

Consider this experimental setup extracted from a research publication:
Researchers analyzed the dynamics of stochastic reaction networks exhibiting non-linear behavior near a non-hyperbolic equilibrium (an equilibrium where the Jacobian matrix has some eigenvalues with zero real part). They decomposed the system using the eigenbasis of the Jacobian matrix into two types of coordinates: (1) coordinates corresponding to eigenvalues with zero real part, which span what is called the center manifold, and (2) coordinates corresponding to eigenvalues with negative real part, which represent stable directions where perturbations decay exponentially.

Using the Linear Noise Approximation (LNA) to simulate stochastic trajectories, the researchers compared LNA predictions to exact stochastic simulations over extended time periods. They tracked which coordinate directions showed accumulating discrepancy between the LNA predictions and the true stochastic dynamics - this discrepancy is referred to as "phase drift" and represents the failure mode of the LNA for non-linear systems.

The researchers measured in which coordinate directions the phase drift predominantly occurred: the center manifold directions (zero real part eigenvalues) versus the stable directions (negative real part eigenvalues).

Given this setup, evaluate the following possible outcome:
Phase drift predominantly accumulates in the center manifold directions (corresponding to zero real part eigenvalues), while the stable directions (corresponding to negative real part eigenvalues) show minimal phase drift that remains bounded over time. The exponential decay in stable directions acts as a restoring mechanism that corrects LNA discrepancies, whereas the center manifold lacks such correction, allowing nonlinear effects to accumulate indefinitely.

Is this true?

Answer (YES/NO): YES